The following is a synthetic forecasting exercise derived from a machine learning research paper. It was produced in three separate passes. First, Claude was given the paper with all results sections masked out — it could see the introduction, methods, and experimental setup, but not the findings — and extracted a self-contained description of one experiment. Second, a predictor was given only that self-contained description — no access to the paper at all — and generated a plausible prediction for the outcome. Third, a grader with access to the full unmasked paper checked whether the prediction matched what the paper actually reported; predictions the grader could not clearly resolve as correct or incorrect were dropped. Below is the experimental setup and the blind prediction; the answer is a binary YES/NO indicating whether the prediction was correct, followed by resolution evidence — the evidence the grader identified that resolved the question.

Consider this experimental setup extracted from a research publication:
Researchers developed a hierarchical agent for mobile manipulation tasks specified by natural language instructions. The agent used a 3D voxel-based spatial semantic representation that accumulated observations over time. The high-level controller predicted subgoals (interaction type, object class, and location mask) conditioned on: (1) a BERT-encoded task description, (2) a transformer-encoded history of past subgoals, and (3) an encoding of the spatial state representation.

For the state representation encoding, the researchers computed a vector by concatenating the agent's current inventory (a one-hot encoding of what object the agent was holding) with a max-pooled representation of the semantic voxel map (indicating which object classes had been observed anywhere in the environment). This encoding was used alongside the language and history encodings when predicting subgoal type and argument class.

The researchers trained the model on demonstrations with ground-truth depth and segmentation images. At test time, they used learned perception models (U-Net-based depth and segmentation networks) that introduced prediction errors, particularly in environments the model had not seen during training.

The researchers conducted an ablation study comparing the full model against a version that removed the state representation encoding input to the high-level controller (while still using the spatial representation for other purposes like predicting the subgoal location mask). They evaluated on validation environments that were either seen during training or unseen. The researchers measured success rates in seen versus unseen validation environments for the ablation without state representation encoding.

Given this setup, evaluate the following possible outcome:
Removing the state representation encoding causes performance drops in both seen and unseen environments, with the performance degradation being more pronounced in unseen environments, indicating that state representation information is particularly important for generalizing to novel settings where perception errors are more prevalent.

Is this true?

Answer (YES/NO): NO